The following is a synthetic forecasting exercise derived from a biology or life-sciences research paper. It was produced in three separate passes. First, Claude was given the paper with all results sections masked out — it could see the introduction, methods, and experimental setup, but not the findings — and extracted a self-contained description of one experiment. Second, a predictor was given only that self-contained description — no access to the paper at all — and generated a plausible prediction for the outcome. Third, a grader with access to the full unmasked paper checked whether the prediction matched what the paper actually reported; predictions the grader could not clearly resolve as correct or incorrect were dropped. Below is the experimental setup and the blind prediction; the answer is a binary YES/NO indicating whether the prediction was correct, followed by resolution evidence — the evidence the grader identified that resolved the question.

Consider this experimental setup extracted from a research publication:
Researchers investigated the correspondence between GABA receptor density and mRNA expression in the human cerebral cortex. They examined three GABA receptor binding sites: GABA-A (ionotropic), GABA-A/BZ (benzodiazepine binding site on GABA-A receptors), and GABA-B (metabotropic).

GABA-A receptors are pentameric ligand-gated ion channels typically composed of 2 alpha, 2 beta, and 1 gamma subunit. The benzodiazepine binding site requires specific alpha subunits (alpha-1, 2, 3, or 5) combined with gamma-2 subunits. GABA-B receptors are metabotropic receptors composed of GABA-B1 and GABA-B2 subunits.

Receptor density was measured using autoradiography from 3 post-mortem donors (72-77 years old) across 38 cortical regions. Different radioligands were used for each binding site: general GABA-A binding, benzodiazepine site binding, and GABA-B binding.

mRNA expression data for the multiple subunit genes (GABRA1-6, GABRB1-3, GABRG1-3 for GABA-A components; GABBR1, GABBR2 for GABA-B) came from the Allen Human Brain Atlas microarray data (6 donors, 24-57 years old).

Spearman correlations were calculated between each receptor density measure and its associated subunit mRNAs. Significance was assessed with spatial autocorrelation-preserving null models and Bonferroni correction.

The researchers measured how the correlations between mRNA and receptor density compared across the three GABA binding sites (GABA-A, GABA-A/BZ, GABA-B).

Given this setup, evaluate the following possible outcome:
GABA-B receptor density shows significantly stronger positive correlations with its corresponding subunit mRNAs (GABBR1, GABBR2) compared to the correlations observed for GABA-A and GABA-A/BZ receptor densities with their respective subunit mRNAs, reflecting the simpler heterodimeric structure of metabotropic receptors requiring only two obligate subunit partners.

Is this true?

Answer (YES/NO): NO